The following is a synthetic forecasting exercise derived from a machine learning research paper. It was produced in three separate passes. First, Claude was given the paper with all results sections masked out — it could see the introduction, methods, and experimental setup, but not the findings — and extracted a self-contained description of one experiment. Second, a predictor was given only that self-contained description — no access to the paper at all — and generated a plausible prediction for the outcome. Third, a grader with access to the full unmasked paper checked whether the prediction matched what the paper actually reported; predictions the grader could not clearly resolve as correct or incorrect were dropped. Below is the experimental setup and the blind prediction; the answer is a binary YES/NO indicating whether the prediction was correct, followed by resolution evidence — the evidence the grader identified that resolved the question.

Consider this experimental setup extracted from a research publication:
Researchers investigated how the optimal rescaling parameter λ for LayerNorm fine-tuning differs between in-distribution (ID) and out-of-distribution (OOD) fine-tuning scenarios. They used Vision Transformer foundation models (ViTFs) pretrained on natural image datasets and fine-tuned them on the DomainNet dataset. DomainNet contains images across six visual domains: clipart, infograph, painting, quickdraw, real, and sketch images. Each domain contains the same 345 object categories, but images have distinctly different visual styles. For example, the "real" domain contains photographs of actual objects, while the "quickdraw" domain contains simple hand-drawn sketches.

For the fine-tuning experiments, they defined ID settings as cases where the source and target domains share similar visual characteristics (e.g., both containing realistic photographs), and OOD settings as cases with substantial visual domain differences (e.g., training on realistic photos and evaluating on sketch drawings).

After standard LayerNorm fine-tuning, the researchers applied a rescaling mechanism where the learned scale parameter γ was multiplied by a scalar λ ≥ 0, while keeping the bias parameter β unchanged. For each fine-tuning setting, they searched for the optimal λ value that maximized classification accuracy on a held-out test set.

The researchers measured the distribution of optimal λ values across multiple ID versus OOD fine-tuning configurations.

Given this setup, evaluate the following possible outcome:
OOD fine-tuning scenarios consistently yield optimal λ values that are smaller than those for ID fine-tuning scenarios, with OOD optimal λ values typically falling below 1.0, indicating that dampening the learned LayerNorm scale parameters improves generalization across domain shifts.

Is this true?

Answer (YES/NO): NO